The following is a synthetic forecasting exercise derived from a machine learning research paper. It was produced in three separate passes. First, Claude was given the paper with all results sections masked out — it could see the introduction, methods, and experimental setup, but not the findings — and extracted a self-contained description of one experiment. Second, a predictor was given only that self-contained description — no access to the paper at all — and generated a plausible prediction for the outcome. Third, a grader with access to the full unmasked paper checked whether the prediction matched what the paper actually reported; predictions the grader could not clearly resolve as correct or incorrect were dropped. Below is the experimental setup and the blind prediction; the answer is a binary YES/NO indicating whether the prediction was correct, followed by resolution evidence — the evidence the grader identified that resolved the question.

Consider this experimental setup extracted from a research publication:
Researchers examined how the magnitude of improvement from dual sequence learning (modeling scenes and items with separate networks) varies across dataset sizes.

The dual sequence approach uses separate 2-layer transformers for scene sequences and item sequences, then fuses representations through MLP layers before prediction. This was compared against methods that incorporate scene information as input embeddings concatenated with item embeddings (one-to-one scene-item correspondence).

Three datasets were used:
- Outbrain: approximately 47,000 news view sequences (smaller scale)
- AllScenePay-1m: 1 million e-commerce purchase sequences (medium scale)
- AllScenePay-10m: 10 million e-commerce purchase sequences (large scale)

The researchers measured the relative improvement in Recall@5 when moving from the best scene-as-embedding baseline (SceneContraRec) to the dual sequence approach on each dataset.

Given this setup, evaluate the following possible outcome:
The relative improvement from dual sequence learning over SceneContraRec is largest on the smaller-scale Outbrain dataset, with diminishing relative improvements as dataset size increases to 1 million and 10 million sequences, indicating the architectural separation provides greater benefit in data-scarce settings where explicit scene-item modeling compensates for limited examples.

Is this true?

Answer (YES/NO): NO